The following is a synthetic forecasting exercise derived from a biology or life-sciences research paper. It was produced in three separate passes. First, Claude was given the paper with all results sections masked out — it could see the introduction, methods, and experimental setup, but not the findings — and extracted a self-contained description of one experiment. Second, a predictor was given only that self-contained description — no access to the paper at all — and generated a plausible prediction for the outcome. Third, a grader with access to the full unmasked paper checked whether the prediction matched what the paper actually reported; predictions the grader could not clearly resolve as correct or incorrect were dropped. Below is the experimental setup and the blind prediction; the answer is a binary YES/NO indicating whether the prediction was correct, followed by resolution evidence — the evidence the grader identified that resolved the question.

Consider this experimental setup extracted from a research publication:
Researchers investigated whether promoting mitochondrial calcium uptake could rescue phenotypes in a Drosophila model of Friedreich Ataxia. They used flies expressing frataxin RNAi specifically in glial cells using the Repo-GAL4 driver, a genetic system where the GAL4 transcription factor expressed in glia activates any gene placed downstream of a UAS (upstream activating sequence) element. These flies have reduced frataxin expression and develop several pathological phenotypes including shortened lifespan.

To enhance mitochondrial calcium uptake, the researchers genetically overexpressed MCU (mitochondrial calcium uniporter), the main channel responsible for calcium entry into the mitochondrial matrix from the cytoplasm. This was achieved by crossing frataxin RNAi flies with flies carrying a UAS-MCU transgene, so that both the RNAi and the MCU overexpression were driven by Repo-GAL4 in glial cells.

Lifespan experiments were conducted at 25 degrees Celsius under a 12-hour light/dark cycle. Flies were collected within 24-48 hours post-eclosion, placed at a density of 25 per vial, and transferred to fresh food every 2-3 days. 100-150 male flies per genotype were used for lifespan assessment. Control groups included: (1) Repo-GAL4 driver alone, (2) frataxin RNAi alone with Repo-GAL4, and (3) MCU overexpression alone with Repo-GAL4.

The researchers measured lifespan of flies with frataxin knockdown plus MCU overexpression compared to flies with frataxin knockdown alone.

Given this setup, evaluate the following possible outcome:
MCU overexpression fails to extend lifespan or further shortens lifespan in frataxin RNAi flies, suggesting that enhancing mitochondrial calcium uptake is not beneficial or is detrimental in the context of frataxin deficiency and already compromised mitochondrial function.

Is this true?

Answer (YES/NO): NO